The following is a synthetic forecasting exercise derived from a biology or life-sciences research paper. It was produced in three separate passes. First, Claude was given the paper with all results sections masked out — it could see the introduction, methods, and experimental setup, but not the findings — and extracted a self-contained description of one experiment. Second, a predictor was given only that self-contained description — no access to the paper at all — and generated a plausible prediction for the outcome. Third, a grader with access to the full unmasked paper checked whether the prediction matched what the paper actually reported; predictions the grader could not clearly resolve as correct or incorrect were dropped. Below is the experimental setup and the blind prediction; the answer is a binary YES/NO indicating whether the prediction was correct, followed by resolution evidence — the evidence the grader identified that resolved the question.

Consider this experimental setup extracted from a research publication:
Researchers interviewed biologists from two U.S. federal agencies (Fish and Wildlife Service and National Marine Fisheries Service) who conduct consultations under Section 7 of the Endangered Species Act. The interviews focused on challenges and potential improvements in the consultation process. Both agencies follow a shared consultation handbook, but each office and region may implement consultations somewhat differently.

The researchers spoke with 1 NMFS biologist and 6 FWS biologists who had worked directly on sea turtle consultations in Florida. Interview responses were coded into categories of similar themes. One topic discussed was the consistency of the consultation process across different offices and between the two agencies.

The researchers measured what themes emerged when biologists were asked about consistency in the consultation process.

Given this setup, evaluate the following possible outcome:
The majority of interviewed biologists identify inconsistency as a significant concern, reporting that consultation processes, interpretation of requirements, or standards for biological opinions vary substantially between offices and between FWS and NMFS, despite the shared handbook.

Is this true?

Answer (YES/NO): YES